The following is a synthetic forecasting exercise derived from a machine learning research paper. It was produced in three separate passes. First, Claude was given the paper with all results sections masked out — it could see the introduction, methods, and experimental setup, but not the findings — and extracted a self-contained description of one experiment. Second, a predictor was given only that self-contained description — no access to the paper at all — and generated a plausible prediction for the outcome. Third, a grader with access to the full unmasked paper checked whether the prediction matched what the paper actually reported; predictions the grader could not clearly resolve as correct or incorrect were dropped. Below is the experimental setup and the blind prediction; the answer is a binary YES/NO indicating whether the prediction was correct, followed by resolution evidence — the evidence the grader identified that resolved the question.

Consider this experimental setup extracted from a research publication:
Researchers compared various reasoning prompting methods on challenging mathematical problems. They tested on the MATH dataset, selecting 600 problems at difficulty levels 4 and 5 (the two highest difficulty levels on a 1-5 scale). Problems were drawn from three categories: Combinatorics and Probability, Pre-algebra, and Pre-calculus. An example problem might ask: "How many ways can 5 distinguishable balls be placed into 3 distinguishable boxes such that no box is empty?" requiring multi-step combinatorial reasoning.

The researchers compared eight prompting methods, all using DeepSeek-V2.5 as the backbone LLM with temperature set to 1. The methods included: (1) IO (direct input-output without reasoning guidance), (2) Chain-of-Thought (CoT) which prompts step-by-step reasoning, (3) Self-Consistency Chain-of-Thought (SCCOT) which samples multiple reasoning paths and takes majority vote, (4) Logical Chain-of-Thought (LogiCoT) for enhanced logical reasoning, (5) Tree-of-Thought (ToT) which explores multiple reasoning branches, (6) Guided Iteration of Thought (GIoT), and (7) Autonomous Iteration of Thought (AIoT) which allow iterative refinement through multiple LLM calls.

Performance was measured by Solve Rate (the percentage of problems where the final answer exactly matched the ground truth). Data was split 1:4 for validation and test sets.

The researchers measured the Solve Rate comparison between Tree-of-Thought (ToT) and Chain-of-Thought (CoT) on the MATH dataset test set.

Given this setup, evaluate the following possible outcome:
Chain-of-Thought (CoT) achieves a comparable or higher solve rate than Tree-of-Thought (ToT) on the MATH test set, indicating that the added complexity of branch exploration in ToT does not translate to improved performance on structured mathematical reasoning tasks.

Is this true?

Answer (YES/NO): NO